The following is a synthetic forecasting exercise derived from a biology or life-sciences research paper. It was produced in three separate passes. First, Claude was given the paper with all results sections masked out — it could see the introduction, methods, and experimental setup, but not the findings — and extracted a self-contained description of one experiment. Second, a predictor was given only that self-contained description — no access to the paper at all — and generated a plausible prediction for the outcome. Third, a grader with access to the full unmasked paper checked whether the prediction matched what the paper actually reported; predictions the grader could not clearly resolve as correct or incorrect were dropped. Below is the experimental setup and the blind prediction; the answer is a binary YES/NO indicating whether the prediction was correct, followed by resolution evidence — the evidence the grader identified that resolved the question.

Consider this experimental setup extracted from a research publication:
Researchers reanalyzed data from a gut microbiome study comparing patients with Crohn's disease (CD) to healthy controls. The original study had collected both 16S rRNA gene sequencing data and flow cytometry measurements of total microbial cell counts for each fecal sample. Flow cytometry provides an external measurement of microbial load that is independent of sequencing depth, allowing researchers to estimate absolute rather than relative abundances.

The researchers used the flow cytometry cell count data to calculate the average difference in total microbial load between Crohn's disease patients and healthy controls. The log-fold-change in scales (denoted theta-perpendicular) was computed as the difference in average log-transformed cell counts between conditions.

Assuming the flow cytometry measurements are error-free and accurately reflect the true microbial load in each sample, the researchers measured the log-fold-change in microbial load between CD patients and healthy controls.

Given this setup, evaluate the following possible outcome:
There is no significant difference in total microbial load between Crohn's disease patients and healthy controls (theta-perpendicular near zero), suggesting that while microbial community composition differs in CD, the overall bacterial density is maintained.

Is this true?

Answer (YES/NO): NO